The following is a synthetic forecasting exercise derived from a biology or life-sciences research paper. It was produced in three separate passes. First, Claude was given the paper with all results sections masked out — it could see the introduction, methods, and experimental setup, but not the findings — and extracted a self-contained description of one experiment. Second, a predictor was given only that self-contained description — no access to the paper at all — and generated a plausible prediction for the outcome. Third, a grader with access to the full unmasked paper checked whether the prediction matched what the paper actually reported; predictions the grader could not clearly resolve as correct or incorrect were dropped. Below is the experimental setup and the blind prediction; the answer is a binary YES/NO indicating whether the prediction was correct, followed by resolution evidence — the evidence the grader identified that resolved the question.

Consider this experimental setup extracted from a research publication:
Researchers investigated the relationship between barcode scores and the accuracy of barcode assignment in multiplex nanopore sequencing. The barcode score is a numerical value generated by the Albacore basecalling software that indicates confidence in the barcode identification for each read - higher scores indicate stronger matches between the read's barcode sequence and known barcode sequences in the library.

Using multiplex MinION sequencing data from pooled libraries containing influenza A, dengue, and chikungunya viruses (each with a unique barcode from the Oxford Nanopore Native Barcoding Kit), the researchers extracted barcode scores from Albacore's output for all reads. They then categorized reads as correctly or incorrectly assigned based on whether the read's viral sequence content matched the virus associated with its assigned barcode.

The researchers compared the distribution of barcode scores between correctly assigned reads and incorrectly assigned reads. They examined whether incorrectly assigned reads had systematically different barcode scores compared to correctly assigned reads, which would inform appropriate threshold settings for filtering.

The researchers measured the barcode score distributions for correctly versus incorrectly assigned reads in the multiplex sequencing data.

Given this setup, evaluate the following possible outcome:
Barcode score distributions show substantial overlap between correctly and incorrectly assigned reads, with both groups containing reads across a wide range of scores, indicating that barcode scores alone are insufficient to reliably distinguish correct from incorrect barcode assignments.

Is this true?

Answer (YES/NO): YES